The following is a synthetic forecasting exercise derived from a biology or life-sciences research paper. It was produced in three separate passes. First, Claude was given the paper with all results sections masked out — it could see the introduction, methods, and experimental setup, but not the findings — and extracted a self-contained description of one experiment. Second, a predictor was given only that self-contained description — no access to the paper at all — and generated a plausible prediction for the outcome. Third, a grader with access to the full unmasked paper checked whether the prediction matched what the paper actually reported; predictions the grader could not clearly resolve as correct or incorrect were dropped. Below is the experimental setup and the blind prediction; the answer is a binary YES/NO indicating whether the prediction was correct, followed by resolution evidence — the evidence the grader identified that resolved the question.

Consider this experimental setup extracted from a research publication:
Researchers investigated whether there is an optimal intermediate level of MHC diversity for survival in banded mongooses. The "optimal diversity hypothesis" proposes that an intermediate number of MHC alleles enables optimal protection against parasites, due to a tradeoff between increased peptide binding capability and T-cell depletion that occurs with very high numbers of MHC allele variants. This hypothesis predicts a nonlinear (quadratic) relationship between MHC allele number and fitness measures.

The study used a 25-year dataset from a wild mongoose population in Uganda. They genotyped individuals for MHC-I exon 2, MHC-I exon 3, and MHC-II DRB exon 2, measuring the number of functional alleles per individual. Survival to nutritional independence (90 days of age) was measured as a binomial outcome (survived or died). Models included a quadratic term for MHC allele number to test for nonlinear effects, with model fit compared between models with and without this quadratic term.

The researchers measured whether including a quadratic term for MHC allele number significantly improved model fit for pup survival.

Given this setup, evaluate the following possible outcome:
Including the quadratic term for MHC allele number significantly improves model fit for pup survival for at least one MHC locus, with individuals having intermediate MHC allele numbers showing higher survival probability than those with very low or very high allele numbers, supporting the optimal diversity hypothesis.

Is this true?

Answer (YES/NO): NO